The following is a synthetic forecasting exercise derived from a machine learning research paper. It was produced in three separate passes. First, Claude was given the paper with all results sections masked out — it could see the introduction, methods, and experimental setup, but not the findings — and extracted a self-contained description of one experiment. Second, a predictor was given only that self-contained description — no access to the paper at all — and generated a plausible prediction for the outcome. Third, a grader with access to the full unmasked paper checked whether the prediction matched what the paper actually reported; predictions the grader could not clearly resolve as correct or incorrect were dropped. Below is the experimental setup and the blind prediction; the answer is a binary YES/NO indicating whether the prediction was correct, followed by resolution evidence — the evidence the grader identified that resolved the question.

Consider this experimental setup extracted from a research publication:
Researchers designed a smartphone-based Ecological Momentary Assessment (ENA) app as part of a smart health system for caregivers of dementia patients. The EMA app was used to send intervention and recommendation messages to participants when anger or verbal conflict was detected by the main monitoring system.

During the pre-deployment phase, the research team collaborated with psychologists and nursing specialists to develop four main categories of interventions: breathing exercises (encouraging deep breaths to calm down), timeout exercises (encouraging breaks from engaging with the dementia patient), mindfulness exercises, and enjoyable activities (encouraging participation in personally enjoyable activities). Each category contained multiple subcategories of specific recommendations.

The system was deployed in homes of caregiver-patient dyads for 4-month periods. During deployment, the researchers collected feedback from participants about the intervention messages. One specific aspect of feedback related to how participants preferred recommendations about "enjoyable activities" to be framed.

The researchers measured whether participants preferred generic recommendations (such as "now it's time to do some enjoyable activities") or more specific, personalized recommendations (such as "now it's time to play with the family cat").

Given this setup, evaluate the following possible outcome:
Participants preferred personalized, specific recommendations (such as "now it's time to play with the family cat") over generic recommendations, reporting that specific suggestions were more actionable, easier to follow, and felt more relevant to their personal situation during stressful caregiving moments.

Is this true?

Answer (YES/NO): NO